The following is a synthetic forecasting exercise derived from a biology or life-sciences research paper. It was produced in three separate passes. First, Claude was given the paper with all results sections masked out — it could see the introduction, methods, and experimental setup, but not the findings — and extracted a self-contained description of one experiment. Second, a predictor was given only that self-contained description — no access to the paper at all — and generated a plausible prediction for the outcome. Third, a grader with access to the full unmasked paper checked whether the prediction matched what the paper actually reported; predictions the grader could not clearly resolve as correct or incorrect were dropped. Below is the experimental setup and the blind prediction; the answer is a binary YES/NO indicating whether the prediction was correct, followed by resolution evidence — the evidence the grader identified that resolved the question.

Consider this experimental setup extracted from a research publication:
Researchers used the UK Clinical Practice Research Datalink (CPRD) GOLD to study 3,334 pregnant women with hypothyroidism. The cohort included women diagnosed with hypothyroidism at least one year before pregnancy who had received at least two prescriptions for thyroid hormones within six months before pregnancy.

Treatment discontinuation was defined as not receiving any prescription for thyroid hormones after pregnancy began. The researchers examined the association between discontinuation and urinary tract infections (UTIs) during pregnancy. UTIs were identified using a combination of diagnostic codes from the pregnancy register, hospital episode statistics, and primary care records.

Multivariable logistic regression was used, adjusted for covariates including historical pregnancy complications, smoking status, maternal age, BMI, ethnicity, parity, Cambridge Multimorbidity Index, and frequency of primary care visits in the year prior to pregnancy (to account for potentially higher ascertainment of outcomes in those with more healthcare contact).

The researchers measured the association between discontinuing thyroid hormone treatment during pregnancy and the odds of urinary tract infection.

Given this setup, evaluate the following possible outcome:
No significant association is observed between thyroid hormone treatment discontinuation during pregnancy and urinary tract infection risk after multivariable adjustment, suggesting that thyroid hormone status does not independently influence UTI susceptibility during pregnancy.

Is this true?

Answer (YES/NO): NO